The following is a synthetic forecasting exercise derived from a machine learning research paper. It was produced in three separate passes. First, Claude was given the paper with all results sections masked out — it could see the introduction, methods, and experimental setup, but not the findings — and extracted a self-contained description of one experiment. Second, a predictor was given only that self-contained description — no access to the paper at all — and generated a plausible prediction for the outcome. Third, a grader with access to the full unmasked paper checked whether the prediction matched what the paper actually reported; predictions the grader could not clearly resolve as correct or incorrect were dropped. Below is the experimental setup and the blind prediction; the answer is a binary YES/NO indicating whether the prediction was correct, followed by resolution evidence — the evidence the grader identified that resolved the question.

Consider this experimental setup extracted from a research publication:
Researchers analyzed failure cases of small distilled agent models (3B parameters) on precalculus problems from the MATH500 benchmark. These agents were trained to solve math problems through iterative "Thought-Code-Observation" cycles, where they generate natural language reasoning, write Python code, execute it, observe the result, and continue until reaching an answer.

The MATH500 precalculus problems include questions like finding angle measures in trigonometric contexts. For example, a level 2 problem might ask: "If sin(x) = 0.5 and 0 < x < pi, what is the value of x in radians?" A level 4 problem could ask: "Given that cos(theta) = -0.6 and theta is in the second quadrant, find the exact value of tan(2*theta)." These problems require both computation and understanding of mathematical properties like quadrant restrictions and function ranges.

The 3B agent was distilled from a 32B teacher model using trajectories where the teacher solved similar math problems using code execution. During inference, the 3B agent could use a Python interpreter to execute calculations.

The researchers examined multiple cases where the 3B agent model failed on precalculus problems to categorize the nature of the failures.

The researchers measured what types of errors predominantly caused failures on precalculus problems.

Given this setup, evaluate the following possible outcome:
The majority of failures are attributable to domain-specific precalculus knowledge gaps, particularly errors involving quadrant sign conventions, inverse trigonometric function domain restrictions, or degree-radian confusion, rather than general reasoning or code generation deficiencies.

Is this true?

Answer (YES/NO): NO